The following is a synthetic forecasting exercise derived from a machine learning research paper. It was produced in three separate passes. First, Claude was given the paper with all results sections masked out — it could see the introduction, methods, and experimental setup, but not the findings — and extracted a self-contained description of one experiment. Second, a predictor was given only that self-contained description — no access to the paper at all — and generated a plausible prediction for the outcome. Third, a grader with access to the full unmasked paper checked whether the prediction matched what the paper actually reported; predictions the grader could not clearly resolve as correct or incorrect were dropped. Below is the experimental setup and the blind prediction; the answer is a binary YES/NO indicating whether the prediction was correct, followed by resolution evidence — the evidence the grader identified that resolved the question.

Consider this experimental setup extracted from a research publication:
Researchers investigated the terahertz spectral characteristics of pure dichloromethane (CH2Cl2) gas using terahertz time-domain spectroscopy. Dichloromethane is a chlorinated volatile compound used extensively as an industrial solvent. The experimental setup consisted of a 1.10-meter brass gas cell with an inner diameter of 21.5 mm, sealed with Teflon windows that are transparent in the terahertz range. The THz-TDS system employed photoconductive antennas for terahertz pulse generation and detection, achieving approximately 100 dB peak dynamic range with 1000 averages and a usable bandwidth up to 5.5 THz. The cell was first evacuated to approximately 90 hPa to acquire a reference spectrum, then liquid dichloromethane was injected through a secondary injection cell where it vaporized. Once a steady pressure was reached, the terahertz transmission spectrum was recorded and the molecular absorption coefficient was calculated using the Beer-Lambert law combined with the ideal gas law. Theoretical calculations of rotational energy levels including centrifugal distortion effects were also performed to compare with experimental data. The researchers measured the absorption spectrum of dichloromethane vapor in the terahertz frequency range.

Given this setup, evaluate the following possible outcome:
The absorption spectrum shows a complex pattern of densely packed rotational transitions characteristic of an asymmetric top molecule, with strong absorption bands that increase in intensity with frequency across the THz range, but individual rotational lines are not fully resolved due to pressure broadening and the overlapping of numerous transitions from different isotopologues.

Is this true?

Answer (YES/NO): NO